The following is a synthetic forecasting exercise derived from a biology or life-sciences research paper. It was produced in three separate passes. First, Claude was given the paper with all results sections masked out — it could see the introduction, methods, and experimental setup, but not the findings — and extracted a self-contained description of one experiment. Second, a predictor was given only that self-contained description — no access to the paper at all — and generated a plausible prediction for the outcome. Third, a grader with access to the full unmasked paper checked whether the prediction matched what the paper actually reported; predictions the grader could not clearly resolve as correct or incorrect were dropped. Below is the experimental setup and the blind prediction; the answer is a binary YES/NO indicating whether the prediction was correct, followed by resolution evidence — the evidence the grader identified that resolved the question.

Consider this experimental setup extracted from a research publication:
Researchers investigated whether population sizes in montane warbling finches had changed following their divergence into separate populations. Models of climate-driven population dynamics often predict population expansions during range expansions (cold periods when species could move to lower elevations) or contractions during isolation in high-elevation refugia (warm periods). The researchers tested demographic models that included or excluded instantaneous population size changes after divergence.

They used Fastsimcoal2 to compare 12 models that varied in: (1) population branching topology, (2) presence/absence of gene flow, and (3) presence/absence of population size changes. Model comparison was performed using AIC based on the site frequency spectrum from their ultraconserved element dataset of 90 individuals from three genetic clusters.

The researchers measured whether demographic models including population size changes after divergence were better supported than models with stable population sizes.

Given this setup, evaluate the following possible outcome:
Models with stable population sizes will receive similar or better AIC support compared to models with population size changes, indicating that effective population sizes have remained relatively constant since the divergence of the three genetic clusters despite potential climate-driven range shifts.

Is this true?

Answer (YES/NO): YES